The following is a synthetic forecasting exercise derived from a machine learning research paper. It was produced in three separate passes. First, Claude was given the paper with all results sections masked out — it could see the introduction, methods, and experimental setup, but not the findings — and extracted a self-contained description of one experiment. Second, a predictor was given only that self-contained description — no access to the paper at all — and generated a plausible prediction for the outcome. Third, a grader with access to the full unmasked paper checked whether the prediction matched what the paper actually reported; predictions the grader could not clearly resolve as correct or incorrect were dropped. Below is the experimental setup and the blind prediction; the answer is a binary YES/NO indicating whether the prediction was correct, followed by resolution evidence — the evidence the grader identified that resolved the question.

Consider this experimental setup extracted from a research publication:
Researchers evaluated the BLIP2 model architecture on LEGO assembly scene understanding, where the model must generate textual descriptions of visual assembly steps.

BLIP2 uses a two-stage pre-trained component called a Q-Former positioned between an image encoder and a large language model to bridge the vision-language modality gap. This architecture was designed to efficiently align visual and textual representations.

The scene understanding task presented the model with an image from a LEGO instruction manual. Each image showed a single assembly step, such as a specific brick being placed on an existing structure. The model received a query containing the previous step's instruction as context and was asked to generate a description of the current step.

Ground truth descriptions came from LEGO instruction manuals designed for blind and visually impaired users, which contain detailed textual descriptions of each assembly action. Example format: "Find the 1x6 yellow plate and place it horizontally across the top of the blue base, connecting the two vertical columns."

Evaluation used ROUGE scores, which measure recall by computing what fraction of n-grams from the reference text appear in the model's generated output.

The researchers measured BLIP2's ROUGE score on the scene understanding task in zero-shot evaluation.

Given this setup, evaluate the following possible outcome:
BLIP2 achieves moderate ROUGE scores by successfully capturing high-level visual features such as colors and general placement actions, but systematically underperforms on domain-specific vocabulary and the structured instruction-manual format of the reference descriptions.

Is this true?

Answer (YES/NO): NO